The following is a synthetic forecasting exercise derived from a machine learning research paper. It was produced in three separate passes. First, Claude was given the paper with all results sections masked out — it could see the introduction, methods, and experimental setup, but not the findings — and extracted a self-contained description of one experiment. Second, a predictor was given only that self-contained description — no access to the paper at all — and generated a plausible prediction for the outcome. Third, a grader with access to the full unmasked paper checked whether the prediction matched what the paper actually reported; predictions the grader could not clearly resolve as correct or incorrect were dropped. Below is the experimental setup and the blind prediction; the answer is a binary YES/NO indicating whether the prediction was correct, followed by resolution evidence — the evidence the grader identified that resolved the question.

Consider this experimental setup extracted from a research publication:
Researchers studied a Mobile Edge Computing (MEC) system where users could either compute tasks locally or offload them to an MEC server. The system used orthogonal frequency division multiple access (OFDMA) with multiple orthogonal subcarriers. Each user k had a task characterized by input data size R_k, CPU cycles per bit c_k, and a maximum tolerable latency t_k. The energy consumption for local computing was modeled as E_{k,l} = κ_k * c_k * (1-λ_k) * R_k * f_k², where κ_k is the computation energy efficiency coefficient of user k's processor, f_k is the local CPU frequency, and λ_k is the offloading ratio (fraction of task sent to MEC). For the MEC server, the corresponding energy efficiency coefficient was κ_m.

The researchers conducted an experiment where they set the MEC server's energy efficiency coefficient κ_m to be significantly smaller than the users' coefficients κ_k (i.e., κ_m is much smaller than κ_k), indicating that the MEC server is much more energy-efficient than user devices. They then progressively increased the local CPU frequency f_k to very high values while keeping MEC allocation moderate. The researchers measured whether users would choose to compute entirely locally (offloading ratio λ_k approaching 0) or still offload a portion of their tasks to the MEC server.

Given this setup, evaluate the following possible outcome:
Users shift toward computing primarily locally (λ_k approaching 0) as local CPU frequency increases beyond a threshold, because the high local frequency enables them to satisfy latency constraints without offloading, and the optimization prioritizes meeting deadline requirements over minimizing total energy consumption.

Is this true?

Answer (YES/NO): NO